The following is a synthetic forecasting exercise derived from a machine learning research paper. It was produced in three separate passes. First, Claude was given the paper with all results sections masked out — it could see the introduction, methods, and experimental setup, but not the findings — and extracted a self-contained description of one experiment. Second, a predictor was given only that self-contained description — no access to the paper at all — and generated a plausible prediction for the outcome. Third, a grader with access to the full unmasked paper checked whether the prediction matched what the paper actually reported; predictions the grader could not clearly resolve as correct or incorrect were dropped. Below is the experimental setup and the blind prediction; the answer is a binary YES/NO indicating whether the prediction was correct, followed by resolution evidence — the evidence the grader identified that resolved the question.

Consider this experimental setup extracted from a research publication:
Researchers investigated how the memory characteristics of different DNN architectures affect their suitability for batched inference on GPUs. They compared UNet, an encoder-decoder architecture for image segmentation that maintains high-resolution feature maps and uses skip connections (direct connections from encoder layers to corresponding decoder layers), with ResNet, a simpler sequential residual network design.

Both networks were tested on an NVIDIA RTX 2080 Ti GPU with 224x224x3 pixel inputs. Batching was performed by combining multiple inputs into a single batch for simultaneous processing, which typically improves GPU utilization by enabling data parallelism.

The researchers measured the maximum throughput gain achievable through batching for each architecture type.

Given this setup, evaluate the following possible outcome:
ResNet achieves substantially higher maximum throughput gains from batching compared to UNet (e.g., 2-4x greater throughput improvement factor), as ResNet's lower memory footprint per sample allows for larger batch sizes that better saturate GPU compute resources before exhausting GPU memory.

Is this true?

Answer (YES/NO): NO